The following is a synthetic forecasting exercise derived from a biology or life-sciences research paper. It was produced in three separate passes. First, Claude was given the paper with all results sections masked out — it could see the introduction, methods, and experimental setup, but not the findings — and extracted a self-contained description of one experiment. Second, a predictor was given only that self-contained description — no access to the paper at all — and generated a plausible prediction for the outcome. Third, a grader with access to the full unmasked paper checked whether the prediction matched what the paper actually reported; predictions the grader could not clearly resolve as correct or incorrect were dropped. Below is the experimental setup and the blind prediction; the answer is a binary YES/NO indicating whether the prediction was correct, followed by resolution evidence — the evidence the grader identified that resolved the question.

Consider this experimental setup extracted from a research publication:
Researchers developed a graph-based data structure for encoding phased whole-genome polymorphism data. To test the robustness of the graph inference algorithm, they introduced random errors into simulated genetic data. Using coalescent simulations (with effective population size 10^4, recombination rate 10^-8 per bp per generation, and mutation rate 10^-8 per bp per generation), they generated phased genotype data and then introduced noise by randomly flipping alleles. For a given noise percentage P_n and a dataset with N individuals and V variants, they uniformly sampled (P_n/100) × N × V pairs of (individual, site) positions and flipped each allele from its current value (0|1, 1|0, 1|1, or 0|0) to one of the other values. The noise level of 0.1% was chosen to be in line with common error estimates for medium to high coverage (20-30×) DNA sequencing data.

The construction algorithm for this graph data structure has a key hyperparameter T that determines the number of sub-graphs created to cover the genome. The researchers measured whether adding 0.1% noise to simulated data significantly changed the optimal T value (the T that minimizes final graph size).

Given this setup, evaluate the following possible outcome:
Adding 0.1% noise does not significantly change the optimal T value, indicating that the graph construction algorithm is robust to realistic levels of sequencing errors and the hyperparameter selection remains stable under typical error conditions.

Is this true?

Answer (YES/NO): YES